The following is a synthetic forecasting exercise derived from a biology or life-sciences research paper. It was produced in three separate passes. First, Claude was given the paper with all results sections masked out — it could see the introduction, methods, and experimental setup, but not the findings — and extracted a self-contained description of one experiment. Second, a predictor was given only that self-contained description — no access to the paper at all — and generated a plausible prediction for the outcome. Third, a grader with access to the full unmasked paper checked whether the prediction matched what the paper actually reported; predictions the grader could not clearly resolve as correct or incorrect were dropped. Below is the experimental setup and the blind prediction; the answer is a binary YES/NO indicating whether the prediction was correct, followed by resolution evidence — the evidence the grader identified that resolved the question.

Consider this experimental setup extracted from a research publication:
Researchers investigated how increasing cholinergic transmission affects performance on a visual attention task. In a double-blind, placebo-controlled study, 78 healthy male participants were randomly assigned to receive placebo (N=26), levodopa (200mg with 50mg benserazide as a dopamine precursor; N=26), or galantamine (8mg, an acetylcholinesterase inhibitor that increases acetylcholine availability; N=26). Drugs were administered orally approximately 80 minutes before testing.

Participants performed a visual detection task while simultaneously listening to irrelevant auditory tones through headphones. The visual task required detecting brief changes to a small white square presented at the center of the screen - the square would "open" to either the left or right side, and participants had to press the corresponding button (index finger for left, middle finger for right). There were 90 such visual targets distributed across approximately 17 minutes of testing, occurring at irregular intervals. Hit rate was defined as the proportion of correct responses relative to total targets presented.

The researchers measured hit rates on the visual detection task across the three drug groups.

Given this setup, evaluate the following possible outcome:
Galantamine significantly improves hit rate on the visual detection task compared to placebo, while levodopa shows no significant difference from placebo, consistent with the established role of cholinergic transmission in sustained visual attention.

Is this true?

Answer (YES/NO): NO